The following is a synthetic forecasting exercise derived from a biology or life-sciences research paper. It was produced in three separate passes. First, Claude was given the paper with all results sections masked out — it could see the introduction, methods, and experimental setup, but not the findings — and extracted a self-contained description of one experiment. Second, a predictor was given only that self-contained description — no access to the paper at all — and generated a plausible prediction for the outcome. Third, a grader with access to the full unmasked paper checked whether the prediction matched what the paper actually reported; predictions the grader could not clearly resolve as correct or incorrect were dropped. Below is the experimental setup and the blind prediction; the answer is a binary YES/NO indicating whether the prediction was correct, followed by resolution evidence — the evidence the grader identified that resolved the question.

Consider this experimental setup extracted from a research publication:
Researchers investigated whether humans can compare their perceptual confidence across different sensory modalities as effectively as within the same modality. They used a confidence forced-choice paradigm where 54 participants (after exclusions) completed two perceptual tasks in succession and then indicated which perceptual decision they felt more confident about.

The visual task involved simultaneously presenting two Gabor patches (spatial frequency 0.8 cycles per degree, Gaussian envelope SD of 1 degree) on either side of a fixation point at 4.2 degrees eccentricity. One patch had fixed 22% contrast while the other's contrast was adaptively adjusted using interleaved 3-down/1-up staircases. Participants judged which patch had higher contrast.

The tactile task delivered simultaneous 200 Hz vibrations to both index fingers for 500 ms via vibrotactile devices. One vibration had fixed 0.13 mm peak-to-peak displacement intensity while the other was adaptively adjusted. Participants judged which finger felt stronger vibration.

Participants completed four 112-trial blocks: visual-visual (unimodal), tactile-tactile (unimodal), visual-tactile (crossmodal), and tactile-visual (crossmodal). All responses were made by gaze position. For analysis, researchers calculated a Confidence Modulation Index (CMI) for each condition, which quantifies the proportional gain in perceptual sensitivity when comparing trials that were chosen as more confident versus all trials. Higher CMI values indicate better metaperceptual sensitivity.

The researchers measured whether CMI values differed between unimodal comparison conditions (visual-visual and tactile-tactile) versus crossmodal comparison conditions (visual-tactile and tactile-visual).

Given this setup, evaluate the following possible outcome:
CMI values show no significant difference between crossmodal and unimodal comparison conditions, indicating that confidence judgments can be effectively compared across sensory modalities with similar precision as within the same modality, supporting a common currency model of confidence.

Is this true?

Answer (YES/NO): YES